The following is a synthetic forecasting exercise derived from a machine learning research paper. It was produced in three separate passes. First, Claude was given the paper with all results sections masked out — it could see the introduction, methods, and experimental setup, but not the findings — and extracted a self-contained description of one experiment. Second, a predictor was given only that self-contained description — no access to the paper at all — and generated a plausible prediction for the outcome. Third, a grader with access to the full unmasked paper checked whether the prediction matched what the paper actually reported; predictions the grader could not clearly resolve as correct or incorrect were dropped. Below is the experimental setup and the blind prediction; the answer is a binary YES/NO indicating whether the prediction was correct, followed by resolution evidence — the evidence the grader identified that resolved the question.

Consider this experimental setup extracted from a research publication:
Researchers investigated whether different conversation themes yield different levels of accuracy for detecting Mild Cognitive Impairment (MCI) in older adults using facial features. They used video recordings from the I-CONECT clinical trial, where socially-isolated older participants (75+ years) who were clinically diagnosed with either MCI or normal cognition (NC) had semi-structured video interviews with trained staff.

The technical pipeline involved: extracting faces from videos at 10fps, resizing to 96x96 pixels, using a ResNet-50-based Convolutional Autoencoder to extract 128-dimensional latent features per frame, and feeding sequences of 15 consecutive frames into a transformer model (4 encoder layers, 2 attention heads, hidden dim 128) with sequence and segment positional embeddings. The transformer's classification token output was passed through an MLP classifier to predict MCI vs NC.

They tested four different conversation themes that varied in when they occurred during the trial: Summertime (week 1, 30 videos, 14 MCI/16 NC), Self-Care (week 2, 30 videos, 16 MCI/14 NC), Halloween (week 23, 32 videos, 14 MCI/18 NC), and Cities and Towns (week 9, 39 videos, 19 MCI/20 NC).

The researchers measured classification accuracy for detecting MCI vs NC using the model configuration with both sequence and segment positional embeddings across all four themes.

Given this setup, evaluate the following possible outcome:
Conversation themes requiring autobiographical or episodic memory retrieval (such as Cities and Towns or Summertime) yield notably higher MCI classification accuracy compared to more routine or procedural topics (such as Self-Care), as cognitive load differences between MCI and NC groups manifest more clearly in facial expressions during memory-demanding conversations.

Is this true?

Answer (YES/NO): NO